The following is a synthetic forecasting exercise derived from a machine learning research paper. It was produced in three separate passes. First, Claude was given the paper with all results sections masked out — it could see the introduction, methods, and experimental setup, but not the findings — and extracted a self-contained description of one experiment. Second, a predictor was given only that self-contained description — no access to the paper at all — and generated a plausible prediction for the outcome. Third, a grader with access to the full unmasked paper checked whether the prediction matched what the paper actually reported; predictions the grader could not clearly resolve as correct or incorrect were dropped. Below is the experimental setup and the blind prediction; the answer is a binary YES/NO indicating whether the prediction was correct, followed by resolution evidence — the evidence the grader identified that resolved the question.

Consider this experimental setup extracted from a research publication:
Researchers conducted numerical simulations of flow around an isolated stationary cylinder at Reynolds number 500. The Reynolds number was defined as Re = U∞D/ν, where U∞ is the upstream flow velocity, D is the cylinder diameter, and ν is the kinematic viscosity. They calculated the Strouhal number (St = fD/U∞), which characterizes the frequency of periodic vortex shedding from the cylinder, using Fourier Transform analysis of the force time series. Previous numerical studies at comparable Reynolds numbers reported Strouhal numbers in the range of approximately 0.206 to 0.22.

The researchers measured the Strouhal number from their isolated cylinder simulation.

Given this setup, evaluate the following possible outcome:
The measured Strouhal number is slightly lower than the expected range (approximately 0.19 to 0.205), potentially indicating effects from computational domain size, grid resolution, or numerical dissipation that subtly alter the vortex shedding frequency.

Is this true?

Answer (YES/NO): NO